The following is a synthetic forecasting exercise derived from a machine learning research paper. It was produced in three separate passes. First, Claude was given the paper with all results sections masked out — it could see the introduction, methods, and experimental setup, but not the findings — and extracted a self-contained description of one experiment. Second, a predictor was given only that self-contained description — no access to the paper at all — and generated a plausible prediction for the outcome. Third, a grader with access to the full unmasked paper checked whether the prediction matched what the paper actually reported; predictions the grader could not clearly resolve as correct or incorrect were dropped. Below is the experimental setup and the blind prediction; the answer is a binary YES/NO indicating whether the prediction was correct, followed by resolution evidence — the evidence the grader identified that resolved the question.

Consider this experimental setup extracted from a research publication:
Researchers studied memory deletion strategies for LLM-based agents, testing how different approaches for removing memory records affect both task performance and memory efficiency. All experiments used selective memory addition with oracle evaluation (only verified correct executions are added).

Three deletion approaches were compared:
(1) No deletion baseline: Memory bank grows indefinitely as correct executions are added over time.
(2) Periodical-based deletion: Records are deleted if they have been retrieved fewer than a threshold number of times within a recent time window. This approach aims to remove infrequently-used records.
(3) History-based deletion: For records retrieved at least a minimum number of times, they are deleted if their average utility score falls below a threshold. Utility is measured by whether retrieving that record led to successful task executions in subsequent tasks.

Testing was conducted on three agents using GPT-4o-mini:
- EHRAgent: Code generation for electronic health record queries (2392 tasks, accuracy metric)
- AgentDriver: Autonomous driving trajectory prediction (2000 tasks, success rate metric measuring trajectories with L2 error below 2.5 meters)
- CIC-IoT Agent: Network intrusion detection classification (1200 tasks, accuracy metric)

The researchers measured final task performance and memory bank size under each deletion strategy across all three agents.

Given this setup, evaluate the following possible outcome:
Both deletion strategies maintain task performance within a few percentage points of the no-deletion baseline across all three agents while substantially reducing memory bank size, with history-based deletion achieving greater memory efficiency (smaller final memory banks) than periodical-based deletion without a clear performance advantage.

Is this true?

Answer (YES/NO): NO